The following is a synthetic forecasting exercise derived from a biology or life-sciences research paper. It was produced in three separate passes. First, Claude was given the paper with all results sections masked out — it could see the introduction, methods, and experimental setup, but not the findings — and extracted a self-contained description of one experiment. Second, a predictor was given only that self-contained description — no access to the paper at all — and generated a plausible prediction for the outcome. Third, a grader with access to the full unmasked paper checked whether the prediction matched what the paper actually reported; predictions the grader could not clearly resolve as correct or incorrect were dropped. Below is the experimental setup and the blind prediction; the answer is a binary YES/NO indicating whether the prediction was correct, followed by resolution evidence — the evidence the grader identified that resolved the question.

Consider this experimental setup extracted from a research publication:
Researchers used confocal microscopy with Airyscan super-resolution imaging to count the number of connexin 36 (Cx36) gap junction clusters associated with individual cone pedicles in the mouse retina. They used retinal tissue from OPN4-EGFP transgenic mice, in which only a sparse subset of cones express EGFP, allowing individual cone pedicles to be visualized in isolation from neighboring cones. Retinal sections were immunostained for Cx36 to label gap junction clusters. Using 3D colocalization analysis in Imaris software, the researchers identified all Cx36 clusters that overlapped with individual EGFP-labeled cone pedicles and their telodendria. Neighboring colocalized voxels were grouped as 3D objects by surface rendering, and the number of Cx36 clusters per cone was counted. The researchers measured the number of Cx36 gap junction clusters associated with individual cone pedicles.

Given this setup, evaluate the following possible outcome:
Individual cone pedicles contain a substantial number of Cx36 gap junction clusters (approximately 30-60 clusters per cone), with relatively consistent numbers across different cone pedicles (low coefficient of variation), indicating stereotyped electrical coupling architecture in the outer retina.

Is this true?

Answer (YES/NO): YES